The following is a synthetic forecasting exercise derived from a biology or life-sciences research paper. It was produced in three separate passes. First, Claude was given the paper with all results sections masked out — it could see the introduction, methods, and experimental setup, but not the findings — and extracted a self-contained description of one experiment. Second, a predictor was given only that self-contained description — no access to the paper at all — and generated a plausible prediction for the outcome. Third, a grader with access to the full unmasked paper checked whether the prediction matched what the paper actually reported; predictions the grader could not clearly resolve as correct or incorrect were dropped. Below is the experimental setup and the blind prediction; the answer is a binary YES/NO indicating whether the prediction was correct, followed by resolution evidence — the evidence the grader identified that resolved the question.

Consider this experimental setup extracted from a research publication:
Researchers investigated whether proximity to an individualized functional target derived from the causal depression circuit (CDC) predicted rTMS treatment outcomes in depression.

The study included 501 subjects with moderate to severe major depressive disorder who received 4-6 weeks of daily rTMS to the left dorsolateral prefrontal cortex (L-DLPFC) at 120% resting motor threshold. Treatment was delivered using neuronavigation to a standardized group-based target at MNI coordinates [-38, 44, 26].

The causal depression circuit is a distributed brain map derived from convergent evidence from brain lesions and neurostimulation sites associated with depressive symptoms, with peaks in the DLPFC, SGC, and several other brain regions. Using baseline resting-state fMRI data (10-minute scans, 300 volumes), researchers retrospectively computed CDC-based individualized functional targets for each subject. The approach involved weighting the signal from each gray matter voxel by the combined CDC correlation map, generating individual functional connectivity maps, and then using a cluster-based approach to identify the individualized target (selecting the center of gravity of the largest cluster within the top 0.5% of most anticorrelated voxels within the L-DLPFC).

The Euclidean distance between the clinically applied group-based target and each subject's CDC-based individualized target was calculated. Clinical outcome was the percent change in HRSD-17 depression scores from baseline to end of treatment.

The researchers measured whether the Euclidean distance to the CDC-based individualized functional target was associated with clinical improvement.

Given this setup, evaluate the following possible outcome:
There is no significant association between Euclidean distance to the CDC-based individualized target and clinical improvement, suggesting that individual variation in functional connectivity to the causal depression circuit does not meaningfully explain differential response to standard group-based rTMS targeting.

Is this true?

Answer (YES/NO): YES